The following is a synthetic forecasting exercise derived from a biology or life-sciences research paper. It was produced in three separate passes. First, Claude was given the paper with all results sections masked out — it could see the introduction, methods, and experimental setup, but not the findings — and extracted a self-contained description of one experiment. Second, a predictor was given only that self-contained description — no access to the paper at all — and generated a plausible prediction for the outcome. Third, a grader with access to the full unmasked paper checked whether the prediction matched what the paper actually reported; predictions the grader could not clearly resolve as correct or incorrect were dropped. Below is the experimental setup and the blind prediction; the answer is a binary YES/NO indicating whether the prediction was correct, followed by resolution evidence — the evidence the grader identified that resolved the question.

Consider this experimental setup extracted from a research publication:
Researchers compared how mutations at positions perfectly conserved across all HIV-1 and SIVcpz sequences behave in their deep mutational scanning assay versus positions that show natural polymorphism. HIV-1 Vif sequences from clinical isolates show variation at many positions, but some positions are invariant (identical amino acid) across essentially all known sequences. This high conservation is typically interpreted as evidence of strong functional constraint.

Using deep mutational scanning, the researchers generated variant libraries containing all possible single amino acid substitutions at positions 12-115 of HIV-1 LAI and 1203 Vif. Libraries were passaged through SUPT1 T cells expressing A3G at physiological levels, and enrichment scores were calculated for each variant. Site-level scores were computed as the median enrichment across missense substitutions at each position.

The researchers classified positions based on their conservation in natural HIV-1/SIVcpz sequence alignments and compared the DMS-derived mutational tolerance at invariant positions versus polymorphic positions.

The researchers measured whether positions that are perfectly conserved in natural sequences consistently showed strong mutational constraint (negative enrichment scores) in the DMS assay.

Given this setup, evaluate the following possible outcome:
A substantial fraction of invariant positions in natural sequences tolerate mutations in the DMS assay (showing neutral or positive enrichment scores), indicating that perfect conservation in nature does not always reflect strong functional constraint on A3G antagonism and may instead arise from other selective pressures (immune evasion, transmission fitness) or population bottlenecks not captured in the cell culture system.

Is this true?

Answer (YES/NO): YES